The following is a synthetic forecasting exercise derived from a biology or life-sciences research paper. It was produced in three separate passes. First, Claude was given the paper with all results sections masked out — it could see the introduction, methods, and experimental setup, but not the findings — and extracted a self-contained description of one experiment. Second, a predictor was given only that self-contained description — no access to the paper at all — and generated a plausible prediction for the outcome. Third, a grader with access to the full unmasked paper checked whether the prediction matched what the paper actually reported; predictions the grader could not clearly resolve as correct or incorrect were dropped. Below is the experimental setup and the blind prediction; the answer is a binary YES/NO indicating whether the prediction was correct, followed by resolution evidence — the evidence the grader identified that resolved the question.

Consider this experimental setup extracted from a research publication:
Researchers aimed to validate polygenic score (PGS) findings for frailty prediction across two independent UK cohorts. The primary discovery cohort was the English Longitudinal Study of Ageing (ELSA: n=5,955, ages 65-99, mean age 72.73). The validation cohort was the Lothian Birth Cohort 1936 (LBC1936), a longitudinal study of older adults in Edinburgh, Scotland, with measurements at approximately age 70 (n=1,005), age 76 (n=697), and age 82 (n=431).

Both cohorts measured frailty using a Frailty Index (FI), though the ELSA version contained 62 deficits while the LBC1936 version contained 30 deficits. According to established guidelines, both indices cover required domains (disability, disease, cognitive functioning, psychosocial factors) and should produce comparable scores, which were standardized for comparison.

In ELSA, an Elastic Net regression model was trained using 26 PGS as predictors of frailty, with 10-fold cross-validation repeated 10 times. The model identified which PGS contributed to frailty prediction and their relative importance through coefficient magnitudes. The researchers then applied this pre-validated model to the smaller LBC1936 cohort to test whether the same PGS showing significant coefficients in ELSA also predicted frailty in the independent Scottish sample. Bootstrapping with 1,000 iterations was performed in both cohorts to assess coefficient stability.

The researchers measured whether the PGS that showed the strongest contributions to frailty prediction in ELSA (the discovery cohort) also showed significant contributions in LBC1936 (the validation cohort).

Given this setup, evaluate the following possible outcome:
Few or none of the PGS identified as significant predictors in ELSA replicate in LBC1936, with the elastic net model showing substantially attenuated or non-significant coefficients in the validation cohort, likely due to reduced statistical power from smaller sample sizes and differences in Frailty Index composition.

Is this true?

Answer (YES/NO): NO